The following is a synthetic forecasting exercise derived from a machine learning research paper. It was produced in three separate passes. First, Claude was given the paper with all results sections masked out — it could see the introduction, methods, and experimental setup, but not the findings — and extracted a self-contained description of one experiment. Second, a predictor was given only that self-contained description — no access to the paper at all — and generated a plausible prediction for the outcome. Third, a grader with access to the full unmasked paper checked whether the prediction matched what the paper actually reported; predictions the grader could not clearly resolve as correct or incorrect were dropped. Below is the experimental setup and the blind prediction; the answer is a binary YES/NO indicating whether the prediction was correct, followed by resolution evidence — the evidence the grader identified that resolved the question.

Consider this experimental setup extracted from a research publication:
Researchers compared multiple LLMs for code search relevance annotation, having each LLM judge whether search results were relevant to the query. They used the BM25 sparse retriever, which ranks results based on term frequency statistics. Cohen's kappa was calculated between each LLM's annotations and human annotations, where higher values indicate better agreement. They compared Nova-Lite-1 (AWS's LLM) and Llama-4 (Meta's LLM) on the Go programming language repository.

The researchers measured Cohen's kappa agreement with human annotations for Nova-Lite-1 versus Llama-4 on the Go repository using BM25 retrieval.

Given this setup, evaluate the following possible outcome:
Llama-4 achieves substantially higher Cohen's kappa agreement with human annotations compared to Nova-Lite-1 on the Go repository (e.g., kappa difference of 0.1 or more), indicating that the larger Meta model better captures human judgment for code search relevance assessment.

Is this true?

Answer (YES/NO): NO